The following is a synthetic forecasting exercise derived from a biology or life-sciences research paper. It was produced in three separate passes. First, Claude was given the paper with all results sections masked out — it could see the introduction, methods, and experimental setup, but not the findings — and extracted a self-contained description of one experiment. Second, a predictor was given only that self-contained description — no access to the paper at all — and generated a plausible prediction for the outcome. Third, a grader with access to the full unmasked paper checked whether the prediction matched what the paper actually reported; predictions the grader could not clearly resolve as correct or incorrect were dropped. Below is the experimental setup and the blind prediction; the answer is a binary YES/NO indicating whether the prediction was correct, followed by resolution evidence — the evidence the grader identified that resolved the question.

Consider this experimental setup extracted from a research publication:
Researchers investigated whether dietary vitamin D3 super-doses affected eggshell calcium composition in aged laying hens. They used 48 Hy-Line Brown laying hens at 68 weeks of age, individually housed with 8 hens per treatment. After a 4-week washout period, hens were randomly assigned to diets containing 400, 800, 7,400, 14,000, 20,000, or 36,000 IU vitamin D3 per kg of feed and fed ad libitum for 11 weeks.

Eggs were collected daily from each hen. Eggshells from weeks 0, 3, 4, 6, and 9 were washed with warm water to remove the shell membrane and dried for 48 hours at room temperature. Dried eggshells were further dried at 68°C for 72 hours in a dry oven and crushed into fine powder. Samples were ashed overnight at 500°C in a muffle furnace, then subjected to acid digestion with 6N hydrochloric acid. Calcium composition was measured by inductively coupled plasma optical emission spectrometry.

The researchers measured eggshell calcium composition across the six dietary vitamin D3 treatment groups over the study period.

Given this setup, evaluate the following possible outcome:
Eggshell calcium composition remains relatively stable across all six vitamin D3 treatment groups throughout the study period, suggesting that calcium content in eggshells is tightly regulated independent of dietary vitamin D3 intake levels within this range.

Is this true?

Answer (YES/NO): YES